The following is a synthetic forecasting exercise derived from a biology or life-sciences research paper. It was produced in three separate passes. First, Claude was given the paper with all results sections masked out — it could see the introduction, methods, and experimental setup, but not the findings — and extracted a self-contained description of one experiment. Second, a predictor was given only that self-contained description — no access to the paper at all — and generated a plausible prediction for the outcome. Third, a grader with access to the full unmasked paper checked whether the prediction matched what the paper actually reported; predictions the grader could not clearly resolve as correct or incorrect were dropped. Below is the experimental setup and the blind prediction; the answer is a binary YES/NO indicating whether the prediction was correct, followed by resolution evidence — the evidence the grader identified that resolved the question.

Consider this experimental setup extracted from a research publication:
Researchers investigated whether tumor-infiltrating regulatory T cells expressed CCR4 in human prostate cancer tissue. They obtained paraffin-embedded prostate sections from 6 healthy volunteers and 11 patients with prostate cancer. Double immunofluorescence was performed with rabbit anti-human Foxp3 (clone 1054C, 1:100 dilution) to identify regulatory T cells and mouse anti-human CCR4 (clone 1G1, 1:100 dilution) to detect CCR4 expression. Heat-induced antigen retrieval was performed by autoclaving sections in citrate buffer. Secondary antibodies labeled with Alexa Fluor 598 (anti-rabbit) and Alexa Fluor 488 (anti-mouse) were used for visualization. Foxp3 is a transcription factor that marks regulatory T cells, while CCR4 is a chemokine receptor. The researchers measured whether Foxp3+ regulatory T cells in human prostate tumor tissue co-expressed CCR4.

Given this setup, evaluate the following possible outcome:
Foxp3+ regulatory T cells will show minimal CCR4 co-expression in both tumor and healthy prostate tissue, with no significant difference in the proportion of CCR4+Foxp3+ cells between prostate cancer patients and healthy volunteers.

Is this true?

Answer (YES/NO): NO